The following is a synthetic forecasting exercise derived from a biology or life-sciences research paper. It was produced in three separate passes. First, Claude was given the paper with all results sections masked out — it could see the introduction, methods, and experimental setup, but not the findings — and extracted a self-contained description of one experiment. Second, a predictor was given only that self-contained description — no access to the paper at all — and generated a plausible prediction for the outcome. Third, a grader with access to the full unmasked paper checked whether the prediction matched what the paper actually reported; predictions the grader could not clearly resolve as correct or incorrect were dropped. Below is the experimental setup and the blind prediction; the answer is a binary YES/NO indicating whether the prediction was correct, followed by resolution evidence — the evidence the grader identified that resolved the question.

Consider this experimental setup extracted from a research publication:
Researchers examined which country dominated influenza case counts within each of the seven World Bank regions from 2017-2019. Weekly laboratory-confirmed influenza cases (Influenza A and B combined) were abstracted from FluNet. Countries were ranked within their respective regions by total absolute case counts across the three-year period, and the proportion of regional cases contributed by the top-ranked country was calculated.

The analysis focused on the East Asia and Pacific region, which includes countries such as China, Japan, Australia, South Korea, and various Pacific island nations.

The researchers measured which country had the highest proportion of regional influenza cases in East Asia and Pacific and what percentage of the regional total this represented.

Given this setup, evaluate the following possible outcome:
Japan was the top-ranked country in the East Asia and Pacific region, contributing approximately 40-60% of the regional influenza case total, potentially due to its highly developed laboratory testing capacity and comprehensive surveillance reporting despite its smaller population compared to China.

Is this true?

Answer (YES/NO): NO